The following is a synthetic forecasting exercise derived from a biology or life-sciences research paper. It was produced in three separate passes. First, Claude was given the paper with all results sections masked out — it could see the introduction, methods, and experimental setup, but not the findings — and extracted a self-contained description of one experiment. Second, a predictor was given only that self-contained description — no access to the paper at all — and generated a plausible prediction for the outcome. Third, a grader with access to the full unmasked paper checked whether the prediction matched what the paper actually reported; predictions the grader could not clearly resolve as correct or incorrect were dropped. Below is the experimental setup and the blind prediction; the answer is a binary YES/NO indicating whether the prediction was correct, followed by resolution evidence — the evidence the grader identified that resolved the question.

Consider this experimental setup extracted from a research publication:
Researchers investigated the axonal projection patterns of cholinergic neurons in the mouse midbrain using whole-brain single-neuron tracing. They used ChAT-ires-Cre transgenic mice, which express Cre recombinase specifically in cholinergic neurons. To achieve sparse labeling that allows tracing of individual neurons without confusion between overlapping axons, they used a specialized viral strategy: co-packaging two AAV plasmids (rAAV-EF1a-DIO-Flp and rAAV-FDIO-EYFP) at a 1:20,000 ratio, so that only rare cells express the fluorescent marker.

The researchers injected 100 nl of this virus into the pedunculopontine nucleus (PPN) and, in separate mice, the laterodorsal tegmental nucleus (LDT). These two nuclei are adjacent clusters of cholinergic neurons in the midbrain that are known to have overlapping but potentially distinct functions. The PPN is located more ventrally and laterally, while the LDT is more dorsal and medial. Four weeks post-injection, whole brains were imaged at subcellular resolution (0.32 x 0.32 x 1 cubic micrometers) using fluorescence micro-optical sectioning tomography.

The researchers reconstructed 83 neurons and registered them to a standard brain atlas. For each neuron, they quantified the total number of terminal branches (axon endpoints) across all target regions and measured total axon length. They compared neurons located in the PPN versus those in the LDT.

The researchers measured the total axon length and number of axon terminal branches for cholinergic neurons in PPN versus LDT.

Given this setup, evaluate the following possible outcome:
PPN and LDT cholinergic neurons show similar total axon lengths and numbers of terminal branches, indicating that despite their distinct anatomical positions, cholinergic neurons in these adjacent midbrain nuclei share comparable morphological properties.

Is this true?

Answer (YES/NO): NO